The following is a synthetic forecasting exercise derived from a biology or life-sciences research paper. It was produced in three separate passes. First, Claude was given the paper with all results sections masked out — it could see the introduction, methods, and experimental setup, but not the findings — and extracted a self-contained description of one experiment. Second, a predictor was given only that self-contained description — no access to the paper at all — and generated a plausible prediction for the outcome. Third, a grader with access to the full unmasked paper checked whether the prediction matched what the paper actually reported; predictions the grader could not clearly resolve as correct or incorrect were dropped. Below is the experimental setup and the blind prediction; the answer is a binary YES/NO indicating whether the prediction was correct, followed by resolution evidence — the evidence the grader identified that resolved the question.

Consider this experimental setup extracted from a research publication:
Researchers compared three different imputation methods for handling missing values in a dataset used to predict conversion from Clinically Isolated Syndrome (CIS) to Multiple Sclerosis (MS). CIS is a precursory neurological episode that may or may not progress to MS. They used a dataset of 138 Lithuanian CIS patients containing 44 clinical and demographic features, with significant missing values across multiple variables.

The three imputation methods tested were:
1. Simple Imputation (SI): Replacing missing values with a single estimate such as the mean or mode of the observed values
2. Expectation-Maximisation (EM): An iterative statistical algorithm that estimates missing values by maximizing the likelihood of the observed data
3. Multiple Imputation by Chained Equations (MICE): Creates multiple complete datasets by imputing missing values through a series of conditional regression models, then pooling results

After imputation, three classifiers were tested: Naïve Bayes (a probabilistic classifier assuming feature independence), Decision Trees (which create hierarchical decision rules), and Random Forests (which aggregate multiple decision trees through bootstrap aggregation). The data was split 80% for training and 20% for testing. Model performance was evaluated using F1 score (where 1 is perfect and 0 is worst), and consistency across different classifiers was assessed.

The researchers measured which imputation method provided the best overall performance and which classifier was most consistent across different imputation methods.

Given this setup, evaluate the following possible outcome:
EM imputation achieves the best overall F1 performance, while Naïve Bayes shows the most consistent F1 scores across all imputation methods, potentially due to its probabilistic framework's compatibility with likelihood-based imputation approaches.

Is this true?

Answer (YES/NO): NO